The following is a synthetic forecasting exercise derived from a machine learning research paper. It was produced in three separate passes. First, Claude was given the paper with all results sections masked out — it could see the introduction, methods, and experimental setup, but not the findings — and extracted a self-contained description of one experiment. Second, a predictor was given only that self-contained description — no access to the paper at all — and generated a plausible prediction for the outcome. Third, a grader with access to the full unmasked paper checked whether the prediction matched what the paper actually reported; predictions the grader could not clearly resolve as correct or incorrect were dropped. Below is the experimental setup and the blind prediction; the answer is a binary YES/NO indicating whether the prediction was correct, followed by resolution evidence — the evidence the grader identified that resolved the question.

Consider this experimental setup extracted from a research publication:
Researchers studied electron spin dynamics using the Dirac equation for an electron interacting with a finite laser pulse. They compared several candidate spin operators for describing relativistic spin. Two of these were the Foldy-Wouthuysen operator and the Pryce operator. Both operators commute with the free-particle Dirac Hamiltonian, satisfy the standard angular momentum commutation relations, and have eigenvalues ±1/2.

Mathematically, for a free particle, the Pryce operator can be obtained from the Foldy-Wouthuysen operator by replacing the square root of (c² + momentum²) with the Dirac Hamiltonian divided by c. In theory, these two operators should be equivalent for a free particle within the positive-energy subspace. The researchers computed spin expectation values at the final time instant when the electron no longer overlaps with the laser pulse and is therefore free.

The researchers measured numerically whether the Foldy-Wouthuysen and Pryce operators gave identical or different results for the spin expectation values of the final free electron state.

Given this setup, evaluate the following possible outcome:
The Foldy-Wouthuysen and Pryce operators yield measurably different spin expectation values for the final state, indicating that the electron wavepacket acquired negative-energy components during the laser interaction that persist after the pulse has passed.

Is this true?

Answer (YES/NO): NO